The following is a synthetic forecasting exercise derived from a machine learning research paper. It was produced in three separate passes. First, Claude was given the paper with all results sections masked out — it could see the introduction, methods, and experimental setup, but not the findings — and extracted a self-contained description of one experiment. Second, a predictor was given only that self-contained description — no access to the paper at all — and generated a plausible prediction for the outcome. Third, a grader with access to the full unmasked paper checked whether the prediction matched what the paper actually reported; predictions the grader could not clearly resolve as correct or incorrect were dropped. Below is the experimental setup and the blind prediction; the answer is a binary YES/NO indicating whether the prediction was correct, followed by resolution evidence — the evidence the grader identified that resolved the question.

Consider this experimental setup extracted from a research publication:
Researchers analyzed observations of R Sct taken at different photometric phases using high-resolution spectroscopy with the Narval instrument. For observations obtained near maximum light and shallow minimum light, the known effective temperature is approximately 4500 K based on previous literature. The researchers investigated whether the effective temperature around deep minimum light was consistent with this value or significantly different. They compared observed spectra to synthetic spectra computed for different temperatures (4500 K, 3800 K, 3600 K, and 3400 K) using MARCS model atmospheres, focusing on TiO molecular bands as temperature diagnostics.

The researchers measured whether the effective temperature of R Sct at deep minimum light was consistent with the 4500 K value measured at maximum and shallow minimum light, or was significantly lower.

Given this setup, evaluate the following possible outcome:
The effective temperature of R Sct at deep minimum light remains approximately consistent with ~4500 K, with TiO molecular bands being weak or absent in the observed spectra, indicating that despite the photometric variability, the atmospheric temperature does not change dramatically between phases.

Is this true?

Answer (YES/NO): NO